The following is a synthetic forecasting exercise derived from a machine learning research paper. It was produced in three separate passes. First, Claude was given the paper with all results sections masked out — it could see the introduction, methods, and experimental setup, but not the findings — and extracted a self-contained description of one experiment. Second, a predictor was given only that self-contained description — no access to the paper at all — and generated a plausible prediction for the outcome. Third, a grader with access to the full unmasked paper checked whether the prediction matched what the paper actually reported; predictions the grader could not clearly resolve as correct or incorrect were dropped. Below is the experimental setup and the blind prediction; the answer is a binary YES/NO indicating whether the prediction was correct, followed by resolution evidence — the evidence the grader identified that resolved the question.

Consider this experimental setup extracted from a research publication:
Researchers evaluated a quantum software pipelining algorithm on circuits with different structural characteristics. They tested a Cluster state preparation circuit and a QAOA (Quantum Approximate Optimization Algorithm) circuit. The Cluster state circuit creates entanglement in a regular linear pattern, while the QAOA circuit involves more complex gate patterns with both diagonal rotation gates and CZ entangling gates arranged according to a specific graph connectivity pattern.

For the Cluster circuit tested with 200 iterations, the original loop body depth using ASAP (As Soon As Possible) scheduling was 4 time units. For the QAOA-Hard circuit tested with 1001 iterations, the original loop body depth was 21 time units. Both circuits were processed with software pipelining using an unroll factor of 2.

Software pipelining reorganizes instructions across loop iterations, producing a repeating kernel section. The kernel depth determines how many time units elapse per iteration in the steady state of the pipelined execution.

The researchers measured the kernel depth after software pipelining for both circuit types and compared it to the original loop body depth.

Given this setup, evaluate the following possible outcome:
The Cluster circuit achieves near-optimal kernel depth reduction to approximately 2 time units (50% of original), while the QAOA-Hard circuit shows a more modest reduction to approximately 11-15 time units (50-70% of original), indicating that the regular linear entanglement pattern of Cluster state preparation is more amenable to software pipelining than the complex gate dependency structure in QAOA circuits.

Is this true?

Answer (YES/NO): NO